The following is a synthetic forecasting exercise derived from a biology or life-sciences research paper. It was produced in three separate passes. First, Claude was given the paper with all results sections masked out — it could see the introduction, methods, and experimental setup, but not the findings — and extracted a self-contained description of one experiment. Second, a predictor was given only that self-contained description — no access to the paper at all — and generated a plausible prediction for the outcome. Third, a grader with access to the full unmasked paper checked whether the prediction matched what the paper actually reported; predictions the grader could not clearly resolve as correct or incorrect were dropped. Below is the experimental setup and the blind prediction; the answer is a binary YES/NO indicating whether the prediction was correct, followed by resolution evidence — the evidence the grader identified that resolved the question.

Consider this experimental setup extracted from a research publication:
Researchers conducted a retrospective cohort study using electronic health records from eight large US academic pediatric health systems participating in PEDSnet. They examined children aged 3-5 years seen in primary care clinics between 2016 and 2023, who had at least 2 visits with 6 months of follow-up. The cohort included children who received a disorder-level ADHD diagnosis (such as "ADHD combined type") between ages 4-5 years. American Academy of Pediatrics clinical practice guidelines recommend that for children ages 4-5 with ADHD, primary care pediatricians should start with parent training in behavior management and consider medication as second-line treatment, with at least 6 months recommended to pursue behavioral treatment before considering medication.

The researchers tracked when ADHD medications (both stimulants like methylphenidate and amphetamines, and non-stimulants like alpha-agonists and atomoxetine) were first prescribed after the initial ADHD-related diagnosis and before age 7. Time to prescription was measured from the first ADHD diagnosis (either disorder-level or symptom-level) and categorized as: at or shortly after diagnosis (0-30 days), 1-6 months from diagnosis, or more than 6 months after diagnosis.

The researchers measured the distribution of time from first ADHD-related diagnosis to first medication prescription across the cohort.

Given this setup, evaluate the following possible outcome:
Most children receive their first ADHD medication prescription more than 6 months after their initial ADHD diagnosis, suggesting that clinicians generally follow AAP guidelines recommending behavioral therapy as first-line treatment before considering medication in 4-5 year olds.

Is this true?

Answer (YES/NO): NO